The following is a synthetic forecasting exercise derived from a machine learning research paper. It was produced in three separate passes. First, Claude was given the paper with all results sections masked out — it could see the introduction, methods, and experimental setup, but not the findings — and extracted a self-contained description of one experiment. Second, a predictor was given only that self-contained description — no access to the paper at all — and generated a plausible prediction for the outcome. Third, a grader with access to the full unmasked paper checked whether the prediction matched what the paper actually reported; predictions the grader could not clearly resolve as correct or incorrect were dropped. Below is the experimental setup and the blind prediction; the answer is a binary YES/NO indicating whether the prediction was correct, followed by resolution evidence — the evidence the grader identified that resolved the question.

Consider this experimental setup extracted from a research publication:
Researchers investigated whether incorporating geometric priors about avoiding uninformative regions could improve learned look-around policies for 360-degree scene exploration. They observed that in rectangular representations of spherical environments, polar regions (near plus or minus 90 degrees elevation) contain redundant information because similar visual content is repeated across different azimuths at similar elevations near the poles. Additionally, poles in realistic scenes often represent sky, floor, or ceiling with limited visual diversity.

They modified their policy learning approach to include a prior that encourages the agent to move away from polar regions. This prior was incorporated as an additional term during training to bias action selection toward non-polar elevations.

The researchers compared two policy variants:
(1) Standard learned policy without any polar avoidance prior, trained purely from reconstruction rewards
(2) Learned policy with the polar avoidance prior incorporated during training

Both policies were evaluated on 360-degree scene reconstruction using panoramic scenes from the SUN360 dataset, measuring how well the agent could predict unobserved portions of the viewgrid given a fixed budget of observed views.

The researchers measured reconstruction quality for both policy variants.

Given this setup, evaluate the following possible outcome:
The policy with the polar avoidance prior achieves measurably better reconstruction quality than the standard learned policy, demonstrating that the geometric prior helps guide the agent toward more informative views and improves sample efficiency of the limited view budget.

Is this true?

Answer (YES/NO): YES